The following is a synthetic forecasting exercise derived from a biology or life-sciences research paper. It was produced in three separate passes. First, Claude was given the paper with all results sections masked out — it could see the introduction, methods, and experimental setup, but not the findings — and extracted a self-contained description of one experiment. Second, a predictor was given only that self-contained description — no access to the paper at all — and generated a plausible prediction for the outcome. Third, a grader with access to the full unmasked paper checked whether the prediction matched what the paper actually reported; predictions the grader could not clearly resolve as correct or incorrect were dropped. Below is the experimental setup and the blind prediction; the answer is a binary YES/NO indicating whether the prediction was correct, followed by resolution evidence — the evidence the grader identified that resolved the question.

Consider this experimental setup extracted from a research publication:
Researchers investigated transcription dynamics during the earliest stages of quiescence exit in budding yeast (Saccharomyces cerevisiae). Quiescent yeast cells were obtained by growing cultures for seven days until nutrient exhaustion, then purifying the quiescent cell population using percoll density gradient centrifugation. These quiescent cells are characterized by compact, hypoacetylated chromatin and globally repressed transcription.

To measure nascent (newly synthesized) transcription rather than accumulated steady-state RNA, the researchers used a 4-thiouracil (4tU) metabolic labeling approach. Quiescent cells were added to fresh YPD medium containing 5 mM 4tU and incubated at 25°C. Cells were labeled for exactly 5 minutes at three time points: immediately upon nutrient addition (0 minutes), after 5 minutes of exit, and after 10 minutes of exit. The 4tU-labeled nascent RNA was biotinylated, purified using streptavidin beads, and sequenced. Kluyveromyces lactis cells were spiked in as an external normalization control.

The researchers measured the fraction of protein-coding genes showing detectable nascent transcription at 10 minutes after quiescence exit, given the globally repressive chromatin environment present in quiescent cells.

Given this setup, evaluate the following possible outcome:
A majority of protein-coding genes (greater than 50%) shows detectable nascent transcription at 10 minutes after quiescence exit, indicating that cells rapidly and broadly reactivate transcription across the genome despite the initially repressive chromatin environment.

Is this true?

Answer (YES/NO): YES